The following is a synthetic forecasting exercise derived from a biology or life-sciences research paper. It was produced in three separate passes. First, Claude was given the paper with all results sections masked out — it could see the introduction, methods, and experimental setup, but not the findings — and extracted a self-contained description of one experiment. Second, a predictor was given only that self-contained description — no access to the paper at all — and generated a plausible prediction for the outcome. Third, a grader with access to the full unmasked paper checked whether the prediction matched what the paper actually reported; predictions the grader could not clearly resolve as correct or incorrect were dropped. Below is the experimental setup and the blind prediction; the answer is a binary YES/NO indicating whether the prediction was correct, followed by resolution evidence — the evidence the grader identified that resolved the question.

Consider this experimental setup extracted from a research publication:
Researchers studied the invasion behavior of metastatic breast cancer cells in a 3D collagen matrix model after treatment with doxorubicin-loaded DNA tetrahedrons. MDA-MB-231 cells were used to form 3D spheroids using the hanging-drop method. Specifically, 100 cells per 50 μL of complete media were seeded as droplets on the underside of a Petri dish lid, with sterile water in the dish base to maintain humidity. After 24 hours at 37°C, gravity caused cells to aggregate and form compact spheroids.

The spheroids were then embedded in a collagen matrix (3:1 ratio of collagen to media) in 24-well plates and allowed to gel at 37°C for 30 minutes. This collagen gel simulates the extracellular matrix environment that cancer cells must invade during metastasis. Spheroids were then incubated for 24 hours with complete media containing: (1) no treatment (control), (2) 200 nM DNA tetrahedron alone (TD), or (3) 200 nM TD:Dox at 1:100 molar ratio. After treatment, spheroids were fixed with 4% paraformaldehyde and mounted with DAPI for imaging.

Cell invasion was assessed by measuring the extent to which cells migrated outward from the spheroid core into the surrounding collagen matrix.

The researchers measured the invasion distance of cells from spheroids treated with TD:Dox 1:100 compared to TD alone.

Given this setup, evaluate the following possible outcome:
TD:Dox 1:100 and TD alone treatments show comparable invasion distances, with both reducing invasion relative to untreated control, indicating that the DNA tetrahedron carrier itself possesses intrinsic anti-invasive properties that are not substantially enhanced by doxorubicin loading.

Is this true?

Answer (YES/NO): NO